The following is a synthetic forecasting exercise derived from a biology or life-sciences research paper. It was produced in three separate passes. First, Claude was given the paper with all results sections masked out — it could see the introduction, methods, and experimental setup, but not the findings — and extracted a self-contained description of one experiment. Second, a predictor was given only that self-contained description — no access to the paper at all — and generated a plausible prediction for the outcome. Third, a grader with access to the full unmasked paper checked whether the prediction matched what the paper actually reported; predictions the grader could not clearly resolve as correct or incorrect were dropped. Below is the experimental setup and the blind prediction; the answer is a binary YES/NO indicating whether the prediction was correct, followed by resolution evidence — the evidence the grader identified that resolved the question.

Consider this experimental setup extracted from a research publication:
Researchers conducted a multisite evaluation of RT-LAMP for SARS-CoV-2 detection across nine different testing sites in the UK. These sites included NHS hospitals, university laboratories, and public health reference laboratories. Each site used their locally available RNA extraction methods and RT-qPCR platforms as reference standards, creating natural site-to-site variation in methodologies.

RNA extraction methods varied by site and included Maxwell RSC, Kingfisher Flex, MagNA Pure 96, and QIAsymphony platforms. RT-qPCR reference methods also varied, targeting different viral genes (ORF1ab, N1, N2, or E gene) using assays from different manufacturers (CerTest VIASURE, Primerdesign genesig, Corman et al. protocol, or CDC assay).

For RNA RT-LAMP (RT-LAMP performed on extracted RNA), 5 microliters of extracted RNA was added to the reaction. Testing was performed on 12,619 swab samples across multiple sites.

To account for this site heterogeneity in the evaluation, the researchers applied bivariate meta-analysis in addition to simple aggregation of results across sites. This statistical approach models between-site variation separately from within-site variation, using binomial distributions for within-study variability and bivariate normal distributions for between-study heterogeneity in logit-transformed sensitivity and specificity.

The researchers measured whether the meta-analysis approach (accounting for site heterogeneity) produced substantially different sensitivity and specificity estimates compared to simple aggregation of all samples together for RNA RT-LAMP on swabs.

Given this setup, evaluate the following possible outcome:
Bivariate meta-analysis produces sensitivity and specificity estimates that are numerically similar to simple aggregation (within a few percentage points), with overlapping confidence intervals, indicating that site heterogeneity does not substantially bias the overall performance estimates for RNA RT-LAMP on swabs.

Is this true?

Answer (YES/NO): YES